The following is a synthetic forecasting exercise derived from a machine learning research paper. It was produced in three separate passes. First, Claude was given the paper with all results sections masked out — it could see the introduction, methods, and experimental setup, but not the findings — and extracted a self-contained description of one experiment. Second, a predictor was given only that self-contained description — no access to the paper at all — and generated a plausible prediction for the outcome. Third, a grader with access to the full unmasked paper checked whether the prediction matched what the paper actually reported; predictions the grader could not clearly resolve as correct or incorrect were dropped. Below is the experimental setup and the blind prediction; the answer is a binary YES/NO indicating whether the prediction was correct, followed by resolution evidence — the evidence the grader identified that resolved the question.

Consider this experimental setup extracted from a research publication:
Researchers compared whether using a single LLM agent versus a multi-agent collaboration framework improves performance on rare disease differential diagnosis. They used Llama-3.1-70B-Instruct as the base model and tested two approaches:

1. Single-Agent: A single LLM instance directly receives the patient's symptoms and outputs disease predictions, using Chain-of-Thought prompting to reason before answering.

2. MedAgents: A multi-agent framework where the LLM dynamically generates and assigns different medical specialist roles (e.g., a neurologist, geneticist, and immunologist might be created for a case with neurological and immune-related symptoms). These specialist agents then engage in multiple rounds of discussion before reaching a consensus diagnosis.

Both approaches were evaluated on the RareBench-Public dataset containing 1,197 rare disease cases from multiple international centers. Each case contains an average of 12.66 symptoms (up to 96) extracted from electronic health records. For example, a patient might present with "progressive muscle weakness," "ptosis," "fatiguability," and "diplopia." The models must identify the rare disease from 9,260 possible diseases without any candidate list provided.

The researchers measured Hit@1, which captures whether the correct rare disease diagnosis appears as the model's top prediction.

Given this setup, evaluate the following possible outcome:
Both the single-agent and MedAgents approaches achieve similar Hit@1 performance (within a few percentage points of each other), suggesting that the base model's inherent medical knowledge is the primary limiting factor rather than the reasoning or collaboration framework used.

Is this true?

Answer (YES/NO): NO